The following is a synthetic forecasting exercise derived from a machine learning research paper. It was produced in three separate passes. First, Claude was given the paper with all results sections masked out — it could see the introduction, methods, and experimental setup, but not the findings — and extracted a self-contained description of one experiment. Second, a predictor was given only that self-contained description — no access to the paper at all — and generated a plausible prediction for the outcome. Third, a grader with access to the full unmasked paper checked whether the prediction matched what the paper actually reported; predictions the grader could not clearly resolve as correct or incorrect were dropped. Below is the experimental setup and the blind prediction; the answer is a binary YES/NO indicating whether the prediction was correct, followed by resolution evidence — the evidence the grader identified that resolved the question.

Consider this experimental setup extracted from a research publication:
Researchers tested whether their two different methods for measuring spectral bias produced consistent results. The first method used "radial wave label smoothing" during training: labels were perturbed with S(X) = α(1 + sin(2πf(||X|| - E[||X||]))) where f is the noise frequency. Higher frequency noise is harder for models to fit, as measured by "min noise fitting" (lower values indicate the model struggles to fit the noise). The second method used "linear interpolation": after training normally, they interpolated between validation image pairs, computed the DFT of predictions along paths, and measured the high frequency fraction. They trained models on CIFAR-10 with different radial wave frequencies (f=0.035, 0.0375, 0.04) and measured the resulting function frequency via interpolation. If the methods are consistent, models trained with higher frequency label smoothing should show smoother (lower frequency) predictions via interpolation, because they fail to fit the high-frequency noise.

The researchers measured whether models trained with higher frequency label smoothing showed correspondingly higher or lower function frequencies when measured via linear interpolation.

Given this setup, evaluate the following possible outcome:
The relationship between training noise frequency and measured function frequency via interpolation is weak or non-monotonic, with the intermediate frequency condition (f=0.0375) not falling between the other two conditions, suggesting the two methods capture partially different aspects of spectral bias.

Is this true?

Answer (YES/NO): NO